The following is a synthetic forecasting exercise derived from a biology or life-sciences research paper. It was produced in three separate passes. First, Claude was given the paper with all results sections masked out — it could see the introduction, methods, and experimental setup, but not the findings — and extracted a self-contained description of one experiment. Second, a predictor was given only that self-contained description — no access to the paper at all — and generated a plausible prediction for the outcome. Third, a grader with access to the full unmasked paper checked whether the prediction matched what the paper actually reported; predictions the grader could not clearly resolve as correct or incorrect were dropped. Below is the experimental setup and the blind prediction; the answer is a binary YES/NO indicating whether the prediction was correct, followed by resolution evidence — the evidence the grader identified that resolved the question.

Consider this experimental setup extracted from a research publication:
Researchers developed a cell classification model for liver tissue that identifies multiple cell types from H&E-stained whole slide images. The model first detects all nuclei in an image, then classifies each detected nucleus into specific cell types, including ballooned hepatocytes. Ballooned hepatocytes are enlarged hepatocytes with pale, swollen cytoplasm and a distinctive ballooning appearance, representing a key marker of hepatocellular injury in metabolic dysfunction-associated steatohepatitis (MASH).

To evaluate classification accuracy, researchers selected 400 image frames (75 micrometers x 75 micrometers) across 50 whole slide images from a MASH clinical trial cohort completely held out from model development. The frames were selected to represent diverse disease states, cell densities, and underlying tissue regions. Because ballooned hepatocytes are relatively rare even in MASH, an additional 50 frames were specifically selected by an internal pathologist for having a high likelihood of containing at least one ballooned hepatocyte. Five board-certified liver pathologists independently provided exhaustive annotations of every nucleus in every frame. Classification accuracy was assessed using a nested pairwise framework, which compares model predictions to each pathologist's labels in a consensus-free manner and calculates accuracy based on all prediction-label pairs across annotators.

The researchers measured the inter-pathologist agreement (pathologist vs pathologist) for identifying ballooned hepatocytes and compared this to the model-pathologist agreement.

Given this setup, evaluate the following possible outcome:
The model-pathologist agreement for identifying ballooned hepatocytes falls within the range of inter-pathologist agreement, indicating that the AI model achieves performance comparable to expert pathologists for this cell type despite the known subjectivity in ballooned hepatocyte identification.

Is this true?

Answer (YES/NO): NO